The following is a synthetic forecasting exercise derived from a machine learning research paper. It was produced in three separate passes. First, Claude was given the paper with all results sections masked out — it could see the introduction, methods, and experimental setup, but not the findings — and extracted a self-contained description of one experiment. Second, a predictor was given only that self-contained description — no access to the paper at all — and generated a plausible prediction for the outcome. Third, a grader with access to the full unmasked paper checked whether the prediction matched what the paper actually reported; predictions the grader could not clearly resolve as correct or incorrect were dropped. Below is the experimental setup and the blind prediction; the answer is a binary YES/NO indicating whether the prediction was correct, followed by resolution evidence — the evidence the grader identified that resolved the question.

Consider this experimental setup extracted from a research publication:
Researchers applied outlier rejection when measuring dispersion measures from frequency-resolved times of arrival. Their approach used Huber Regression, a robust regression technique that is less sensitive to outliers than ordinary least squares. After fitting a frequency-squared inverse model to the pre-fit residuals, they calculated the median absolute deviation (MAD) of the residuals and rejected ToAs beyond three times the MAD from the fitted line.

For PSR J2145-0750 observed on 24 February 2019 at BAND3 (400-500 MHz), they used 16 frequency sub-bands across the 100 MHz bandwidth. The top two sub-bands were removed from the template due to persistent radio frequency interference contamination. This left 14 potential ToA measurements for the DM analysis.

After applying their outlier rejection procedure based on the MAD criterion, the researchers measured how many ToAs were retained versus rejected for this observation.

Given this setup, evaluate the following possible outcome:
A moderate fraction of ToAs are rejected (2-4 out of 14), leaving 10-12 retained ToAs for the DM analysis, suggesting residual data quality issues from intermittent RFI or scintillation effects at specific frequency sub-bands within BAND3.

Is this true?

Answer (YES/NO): NO